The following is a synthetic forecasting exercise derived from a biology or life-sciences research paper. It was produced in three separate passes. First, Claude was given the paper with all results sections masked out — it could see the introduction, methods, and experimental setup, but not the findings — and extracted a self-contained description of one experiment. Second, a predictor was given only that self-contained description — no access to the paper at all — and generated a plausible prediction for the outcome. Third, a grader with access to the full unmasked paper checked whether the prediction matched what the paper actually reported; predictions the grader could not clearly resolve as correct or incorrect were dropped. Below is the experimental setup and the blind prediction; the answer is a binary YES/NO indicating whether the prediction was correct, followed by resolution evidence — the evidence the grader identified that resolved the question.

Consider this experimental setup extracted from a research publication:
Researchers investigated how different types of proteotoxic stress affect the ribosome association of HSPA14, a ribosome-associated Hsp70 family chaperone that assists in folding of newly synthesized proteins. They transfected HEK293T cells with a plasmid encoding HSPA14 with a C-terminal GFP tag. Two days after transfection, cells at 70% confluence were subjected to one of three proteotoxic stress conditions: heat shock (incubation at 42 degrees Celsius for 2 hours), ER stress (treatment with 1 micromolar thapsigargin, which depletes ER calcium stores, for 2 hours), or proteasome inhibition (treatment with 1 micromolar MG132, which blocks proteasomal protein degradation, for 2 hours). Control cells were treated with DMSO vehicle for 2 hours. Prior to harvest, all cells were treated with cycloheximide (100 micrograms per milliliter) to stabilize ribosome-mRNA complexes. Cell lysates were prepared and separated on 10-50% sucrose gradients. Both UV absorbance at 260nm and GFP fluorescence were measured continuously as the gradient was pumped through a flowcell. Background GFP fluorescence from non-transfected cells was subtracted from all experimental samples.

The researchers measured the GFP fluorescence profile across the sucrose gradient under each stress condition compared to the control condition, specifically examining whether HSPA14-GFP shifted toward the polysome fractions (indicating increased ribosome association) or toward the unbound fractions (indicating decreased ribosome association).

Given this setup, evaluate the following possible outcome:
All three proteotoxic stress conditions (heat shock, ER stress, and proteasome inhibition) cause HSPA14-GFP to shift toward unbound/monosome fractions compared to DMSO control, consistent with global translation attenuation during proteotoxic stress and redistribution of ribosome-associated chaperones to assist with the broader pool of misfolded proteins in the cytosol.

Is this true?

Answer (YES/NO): NO